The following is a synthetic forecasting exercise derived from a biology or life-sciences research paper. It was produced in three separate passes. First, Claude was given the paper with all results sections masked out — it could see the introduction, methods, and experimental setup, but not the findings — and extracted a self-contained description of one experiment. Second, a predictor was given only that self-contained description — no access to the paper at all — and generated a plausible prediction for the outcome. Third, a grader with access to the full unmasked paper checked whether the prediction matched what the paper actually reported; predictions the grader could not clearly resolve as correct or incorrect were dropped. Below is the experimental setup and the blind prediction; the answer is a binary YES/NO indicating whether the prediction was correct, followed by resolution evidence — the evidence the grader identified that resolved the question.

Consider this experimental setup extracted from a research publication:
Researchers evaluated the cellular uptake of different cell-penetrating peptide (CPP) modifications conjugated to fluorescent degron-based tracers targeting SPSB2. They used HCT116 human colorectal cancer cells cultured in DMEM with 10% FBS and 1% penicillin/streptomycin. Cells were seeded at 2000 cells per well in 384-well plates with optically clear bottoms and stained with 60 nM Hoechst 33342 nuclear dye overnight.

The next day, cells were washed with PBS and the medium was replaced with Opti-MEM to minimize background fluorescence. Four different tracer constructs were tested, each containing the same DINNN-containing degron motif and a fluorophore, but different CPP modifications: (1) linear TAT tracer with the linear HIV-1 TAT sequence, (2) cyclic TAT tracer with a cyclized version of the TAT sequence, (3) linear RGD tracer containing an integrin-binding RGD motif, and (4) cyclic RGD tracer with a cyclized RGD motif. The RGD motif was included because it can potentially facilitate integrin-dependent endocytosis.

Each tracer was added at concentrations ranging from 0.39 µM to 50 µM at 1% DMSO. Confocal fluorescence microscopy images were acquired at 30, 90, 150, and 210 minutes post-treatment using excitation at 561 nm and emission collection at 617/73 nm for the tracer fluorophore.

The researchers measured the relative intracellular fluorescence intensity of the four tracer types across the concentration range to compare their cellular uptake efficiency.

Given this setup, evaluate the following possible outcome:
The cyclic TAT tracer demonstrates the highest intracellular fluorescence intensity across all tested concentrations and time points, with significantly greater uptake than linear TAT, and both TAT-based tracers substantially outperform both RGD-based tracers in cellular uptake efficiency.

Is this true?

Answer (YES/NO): YES